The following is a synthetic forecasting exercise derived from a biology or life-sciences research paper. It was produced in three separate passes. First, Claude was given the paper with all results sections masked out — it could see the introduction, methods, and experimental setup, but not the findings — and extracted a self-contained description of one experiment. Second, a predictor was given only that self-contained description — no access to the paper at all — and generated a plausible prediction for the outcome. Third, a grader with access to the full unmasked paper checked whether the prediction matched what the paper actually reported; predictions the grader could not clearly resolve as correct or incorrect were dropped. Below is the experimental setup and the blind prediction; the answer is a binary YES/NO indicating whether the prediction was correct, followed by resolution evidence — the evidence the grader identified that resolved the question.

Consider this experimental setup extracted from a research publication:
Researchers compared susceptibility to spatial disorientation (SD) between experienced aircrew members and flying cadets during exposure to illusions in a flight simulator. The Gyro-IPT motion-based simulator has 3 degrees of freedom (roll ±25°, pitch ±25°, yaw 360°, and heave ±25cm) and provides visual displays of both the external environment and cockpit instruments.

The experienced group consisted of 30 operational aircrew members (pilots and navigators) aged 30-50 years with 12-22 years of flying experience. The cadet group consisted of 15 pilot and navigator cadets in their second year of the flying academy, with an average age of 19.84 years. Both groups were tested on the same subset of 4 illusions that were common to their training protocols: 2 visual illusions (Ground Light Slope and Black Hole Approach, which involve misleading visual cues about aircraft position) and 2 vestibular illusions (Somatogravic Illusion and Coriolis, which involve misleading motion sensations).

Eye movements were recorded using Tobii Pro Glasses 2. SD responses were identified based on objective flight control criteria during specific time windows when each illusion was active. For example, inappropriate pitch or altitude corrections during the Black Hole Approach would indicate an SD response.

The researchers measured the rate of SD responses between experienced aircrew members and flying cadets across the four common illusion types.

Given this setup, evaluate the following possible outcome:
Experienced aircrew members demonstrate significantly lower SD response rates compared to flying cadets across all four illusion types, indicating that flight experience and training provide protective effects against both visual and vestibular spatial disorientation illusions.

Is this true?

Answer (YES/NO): NO